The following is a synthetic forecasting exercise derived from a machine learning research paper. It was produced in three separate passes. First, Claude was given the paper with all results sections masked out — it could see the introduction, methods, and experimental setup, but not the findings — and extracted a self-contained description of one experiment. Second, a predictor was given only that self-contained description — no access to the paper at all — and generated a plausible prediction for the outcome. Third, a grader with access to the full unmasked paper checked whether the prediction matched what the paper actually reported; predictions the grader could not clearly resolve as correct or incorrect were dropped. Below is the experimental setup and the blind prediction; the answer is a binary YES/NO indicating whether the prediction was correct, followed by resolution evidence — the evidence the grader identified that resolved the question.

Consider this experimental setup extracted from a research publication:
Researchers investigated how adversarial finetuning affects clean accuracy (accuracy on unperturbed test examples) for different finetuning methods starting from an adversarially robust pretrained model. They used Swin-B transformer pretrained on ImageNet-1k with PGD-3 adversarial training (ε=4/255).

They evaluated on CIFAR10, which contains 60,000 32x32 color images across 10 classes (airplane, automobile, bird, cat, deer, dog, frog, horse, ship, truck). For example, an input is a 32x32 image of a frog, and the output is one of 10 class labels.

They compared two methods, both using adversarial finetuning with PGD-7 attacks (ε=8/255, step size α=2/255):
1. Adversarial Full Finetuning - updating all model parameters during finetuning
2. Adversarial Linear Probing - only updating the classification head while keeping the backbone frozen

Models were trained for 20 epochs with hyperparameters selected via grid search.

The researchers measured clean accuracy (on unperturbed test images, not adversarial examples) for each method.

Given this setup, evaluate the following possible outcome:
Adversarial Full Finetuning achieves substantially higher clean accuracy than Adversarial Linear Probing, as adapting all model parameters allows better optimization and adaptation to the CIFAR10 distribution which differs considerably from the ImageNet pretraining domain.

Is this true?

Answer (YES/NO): YES